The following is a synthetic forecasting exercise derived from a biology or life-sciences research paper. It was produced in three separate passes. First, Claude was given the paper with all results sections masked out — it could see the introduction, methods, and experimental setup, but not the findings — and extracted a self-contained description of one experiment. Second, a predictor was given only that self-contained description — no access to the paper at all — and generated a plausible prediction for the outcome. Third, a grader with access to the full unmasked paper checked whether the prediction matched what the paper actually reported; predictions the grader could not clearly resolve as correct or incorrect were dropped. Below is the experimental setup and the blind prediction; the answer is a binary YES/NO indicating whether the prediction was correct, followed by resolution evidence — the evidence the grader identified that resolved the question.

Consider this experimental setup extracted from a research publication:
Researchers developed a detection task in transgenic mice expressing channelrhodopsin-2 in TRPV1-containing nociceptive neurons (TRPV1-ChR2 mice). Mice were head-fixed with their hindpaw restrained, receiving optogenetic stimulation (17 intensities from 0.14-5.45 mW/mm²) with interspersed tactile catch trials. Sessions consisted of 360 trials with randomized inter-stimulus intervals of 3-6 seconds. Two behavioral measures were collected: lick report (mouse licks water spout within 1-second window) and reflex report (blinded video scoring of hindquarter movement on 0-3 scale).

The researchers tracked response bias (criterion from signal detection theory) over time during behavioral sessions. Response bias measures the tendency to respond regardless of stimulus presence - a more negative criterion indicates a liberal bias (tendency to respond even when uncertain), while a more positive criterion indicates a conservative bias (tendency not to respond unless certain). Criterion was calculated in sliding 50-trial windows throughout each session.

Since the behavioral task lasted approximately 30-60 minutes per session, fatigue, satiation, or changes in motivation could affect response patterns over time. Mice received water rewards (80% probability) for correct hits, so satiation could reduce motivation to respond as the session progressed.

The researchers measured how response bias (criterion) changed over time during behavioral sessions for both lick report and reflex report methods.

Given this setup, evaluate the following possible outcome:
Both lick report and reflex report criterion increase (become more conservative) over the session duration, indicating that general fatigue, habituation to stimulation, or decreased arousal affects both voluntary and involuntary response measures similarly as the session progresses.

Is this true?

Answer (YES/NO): NO